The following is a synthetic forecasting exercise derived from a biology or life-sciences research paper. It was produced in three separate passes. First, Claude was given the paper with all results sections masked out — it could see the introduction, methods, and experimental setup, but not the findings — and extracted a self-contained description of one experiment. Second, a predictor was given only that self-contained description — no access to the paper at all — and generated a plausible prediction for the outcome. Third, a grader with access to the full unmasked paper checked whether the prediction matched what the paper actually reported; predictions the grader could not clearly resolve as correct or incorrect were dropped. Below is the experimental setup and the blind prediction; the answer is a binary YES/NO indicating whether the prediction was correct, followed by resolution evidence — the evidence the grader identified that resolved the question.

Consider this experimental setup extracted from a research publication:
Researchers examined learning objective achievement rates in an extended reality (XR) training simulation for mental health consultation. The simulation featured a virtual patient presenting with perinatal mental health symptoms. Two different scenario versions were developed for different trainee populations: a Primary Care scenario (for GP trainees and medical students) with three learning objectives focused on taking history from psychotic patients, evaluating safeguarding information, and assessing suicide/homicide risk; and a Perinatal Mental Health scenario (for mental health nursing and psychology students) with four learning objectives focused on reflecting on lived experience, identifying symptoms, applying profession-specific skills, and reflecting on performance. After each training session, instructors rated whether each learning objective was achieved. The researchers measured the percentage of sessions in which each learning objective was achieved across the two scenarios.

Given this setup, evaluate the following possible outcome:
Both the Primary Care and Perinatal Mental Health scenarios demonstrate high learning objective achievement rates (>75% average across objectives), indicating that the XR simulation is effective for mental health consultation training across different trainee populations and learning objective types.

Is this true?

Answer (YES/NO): YES